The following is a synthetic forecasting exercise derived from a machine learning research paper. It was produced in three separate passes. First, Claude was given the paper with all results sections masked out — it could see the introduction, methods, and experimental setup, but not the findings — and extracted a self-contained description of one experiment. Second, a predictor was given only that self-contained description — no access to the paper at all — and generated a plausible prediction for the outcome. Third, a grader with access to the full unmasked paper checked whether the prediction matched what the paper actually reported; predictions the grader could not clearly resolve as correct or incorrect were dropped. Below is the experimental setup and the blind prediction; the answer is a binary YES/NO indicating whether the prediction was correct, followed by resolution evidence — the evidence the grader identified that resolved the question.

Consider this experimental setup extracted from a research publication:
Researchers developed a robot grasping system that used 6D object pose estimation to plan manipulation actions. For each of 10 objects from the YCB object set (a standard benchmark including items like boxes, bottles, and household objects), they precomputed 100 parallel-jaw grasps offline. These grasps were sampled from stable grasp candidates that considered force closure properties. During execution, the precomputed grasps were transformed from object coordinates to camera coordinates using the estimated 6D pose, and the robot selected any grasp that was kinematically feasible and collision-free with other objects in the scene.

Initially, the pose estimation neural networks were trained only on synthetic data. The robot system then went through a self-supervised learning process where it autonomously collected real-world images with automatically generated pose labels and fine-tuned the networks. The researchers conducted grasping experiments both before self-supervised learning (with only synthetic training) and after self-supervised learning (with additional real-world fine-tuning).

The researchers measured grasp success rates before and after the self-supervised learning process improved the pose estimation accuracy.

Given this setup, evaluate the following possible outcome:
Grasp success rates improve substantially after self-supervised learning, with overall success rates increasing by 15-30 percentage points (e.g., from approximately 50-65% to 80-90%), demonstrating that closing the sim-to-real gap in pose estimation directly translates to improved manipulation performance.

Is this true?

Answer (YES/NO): NO